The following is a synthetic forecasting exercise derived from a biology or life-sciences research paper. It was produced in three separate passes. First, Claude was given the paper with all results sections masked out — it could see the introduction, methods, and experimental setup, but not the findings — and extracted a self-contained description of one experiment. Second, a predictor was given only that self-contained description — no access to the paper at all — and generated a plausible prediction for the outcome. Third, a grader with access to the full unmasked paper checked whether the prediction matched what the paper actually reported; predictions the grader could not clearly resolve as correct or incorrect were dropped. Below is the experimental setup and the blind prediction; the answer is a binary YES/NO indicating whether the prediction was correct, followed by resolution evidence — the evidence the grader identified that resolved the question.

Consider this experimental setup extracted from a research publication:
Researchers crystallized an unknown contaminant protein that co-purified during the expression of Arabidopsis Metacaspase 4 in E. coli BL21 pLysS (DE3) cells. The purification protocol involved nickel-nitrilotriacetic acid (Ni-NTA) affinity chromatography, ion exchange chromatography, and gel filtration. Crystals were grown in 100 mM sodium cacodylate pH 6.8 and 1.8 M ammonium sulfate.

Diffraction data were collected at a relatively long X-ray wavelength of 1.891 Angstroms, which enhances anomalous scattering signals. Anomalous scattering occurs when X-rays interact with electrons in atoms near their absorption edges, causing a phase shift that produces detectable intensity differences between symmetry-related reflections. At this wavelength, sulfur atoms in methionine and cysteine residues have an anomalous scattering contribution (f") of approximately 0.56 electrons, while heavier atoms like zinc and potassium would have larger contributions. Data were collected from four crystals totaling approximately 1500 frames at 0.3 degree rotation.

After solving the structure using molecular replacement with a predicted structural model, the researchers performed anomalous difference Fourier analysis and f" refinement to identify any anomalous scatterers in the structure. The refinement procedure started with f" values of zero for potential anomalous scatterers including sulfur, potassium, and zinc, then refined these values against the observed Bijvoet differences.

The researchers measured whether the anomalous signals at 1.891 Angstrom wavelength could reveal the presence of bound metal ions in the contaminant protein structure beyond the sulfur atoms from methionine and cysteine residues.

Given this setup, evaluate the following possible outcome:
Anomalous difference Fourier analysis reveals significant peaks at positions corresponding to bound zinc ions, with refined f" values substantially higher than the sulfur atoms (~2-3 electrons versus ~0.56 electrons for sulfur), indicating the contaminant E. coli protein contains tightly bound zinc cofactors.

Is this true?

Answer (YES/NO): NO